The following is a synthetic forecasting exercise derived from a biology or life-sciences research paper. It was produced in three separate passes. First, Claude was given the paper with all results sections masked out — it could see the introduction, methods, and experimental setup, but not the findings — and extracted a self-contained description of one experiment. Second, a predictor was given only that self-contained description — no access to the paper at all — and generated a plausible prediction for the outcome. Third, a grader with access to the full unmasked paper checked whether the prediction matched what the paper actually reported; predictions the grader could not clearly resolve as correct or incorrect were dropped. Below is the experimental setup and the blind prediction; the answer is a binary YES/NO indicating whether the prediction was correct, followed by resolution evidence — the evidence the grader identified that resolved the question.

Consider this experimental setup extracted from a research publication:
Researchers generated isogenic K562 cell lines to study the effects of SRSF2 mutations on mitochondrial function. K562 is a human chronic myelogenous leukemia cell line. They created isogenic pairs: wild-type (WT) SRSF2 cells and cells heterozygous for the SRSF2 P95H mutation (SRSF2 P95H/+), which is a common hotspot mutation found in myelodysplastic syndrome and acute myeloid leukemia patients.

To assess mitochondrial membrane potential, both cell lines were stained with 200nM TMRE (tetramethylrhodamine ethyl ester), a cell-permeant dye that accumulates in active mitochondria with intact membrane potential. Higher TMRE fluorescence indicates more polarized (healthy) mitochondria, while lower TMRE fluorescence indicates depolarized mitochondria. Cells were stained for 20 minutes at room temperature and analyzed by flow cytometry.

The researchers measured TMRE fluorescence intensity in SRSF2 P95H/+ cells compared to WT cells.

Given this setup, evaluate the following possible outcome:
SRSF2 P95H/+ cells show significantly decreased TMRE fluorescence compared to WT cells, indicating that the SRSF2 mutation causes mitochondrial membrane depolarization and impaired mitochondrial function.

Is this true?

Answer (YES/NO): NO